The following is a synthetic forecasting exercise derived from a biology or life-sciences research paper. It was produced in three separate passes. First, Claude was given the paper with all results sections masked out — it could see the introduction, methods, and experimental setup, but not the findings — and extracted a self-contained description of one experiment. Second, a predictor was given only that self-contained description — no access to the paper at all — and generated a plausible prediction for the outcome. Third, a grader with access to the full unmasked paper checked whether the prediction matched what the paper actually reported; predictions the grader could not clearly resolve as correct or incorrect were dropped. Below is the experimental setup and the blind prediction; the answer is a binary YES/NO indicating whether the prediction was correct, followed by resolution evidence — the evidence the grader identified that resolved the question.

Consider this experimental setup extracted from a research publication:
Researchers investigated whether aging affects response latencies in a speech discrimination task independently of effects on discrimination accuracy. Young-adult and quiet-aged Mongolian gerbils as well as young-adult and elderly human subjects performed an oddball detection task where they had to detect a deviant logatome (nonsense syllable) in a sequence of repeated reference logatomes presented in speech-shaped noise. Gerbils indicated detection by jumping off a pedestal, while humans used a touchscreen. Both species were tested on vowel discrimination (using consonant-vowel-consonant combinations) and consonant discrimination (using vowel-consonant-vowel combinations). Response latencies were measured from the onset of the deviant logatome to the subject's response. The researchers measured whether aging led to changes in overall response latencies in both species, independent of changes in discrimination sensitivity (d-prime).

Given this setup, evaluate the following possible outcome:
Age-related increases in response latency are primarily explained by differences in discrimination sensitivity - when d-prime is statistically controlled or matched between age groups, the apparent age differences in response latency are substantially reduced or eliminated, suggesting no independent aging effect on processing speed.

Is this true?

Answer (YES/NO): NO